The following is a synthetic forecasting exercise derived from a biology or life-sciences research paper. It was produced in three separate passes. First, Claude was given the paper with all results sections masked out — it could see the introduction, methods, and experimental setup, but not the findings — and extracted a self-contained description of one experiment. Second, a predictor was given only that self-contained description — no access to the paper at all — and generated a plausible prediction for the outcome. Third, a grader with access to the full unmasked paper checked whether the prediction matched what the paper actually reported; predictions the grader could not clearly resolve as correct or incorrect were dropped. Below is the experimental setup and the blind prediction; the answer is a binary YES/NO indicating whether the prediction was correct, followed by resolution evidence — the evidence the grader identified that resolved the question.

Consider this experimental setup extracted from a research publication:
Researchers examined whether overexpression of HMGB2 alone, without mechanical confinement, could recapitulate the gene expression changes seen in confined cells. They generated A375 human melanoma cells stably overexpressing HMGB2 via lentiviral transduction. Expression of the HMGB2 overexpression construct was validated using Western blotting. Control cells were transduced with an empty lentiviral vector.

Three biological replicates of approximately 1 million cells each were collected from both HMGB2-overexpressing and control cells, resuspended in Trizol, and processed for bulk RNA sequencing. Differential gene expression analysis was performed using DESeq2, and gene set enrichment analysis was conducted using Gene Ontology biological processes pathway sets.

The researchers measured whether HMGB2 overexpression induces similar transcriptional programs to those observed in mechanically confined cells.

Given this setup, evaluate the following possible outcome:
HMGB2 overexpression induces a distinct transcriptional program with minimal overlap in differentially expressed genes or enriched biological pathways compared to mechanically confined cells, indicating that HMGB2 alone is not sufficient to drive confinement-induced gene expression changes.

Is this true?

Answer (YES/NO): NO